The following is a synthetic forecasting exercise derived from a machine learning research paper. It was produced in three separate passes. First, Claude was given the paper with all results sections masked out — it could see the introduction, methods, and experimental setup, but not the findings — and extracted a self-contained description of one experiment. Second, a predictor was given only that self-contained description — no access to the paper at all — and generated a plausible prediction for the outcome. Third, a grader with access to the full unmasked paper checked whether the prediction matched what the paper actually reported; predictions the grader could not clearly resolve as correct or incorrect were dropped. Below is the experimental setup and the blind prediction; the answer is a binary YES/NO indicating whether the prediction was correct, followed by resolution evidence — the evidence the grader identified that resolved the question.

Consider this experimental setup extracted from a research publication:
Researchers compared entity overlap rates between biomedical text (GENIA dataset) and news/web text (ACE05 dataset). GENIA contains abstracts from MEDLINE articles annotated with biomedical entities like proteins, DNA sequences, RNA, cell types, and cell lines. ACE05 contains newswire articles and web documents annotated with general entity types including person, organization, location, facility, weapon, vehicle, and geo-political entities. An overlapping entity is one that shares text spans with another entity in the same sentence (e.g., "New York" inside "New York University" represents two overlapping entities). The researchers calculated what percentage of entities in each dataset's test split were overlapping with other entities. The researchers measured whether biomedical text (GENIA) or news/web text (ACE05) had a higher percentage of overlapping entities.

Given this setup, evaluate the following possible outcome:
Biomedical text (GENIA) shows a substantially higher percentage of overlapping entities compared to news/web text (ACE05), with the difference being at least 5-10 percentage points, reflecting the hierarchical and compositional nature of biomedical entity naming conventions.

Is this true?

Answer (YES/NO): NO